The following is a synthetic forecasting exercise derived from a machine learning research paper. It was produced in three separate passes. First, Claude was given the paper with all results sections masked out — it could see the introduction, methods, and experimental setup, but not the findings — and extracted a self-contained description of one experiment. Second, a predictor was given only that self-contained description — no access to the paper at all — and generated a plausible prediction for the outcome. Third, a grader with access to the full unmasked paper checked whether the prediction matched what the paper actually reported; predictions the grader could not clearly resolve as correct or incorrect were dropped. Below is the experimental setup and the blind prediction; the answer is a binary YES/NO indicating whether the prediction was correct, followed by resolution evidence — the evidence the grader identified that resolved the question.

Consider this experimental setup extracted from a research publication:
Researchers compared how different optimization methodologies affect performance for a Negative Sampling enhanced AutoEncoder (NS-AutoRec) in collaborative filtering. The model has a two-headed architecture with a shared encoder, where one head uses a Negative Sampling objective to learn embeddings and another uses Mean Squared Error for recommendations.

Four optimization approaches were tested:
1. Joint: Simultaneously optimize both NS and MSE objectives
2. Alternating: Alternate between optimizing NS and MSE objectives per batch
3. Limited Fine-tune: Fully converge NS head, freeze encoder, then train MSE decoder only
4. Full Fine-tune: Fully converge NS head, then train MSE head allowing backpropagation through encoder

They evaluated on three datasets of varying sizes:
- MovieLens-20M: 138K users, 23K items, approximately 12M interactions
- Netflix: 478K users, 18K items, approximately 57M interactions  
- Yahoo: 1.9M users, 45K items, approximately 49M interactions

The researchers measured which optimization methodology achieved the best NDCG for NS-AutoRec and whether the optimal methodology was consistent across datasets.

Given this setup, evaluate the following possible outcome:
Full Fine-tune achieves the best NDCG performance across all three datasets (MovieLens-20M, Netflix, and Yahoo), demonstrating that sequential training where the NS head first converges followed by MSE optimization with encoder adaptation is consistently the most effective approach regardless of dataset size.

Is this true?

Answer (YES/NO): NO